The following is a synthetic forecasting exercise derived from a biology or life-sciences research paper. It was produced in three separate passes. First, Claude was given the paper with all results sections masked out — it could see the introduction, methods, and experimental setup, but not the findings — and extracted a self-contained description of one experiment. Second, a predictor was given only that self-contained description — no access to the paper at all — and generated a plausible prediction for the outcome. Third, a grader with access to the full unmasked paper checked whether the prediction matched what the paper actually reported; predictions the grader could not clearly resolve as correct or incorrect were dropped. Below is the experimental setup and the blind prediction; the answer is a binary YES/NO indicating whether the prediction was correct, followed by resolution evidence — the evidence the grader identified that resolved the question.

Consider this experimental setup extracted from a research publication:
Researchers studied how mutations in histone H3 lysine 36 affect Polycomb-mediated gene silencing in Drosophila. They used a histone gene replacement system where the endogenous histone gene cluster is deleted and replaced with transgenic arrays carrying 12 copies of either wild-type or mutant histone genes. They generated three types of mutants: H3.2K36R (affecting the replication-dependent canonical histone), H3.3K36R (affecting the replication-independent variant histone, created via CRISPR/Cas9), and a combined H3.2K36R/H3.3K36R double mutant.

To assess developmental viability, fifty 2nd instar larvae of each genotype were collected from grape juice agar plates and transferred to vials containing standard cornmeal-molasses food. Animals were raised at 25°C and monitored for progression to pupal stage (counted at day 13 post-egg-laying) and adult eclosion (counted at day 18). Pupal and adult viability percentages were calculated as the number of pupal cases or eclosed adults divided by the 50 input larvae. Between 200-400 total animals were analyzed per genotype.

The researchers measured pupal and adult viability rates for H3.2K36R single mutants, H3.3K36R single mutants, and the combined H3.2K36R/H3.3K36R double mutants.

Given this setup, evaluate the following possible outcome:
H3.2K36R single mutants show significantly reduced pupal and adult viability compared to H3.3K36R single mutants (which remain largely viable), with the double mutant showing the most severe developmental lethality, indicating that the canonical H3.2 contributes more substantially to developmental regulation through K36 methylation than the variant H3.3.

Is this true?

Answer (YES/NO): YES